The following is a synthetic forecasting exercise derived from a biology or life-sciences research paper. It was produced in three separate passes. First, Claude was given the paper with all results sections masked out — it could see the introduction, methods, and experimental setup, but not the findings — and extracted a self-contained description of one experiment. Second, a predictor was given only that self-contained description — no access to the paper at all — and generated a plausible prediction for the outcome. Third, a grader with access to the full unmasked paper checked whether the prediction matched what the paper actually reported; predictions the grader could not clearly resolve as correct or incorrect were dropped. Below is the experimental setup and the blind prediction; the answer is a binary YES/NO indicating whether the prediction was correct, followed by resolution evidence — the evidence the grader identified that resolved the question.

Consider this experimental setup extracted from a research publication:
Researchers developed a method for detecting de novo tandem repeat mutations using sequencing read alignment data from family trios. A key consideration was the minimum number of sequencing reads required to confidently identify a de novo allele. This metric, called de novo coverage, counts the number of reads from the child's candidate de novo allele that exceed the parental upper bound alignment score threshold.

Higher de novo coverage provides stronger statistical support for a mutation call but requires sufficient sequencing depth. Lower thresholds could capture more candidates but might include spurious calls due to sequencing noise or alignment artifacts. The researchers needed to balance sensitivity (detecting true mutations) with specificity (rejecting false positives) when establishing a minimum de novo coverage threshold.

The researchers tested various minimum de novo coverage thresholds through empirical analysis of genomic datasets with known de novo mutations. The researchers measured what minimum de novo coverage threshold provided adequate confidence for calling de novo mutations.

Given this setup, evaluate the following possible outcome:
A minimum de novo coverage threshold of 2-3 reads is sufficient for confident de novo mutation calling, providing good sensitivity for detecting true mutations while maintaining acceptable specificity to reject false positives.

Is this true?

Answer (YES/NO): NO